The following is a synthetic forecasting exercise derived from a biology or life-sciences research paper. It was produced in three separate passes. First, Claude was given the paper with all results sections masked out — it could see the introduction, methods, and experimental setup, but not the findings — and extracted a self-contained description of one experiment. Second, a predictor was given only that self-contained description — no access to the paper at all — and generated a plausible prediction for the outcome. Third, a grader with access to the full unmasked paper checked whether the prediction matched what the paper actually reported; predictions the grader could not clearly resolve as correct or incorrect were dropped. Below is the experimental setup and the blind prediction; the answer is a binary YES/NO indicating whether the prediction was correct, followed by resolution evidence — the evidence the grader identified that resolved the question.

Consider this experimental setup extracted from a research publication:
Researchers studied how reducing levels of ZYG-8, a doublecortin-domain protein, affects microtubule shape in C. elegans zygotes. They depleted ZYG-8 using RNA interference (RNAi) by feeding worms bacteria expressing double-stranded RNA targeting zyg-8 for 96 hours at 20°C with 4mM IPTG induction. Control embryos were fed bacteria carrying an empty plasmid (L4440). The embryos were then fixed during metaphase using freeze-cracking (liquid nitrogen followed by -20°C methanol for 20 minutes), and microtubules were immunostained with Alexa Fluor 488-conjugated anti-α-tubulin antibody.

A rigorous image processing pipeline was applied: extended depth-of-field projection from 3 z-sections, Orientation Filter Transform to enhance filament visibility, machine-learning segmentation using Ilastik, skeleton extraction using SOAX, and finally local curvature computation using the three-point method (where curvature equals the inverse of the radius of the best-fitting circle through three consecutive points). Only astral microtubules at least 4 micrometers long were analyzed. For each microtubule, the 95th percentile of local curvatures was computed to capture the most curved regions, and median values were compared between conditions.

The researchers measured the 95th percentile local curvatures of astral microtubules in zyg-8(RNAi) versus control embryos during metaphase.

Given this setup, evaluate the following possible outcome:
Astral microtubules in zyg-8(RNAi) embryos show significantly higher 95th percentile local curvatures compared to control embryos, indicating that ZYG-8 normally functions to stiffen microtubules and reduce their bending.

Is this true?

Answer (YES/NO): NO